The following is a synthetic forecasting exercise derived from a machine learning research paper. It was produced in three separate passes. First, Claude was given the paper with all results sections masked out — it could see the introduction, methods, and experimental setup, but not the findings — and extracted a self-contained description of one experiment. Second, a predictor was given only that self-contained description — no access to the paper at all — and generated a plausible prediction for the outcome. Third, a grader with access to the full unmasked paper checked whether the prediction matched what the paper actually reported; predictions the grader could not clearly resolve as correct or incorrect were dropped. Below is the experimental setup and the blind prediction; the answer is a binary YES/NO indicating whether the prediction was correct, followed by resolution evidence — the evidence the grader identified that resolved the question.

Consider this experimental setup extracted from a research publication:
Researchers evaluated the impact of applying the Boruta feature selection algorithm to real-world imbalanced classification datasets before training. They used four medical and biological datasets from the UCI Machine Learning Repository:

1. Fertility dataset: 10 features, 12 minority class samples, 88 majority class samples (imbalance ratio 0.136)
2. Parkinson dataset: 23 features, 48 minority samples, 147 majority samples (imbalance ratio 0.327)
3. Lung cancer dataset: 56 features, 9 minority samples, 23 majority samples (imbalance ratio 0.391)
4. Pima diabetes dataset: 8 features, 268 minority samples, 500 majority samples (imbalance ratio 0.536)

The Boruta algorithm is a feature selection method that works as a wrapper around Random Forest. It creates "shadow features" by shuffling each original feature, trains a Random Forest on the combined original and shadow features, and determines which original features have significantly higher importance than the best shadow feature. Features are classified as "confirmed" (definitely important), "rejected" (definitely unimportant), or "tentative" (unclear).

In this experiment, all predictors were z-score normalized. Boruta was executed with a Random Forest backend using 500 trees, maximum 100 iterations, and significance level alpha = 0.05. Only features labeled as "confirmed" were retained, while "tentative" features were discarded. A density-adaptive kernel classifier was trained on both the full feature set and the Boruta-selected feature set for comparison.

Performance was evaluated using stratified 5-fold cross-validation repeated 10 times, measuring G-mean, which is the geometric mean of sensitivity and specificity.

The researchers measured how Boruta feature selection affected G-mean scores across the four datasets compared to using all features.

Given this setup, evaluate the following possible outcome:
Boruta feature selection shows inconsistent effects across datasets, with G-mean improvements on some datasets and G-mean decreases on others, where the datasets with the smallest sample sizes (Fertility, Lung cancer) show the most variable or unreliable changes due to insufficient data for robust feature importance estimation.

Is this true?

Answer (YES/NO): NO